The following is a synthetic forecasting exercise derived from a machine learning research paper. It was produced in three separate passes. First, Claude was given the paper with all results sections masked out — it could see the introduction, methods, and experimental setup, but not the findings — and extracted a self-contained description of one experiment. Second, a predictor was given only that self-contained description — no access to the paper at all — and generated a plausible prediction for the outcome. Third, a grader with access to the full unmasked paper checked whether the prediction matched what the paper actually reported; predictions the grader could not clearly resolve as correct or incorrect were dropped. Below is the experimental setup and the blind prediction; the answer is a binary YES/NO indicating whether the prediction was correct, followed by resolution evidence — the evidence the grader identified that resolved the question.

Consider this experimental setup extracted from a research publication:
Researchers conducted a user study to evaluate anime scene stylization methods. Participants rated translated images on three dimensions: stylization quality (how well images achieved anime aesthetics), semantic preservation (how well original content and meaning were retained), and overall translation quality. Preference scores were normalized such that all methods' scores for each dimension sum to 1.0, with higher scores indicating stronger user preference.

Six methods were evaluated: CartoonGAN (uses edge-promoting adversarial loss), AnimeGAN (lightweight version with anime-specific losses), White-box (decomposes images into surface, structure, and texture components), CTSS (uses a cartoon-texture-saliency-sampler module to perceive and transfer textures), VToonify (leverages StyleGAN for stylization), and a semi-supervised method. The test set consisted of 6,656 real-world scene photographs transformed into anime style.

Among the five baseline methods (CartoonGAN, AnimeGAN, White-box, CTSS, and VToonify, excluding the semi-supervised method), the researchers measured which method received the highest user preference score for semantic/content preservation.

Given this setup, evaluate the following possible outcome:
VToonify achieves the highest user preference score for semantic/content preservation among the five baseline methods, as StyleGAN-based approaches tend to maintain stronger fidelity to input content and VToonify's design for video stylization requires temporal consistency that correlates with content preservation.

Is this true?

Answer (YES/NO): NO